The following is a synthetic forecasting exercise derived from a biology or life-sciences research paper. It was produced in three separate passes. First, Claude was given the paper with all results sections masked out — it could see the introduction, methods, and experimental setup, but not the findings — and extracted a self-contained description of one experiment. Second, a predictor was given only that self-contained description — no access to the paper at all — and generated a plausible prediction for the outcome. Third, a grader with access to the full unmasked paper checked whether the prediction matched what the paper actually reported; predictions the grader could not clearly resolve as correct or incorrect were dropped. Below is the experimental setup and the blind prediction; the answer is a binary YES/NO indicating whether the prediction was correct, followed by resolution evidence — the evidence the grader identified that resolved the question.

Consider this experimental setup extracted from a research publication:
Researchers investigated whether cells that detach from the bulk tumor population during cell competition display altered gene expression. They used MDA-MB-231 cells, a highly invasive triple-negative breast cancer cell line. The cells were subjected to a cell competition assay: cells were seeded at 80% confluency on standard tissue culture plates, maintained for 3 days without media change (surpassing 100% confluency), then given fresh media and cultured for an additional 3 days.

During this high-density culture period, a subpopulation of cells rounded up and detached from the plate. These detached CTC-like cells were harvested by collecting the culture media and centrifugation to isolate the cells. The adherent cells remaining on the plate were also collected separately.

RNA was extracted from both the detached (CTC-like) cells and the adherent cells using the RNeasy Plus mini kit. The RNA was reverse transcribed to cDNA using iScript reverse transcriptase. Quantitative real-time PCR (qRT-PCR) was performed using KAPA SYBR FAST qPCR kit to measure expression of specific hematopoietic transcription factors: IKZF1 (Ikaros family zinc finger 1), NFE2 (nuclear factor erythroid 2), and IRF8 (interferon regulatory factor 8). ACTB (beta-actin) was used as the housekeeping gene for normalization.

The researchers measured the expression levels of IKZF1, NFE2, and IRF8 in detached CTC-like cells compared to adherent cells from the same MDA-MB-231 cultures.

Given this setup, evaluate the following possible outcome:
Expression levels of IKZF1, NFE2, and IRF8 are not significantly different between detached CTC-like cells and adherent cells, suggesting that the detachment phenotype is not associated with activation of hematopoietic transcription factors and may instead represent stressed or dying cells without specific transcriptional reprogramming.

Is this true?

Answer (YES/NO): NO